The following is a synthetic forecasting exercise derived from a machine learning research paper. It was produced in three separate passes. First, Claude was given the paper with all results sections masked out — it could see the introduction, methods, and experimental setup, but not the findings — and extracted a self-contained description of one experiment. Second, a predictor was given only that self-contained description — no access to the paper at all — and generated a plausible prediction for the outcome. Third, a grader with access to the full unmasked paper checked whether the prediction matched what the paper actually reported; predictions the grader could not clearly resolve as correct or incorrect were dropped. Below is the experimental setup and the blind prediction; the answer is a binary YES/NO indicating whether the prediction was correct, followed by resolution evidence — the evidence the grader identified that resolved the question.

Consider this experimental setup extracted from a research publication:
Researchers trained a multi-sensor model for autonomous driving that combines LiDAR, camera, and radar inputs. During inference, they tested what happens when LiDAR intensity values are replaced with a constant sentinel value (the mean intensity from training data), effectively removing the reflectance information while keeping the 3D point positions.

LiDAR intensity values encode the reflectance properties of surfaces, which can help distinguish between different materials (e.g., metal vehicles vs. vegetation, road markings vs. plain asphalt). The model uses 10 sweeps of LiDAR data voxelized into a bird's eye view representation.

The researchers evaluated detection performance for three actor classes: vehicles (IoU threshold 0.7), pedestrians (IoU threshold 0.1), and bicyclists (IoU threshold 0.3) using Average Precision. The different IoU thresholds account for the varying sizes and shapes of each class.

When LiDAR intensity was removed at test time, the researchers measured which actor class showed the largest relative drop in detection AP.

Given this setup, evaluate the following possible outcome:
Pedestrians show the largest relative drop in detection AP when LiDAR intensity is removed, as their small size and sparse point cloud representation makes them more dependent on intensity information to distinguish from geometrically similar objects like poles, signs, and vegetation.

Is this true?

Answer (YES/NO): NO